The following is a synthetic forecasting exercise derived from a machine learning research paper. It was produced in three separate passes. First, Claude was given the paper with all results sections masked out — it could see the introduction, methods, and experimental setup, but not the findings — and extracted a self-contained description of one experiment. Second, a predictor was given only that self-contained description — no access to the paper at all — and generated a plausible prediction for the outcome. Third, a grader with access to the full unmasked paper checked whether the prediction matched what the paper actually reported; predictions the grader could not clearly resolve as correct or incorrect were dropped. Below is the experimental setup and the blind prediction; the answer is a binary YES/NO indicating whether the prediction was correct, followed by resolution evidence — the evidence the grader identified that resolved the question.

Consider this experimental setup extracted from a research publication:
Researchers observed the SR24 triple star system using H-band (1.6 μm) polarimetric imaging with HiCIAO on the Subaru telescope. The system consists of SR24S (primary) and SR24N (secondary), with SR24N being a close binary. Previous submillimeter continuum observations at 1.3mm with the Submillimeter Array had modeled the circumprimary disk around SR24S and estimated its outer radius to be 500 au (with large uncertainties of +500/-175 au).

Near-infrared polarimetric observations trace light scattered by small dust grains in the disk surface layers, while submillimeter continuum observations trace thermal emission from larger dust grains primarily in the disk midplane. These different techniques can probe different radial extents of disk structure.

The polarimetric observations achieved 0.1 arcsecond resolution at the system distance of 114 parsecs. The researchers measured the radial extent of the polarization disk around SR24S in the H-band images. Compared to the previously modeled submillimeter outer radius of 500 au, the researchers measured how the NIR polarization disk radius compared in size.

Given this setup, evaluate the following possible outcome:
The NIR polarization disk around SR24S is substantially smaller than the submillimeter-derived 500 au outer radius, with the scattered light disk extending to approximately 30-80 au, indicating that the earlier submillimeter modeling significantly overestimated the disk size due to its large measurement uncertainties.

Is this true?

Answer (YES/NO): NO